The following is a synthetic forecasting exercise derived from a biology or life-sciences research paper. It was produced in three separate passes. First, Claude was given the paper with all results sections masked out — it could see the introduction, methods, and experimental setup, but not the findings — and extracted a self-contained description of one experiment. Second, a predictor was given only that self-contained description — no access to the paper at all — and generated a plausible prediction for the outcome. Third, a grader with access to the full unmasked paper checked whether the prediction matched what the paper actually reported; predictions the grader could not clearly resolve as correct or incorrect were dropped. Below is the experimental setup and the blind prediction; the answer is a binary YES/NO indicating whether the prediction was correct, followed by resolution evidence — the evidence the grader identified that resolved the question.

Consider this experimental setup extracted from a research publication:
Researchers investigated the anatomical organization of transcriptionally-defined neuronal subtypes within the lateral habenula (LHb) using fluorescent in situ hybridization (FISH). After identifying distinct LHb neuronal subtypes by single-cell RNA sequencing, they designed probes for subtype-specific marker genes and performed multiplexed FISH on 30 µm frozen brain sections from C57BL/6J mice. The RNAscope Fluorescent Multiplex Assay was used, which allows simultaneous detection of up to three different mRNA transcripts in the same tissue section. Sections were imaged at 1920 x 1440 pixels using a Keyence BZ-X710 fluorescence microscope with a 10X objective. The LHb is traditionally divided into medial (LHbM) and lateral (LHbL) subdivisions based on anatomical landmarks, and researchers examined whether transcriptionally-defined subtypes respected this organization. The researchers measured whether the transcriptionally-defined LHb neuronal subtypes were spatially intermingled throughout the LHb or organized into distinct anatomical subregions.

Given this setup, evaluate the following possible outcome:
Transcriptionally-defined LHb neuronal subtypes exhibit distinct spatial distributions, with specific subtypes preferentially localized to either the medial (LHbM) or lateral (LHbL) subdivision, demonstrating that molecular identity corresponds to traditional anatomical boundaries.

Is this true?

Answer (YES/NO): NO